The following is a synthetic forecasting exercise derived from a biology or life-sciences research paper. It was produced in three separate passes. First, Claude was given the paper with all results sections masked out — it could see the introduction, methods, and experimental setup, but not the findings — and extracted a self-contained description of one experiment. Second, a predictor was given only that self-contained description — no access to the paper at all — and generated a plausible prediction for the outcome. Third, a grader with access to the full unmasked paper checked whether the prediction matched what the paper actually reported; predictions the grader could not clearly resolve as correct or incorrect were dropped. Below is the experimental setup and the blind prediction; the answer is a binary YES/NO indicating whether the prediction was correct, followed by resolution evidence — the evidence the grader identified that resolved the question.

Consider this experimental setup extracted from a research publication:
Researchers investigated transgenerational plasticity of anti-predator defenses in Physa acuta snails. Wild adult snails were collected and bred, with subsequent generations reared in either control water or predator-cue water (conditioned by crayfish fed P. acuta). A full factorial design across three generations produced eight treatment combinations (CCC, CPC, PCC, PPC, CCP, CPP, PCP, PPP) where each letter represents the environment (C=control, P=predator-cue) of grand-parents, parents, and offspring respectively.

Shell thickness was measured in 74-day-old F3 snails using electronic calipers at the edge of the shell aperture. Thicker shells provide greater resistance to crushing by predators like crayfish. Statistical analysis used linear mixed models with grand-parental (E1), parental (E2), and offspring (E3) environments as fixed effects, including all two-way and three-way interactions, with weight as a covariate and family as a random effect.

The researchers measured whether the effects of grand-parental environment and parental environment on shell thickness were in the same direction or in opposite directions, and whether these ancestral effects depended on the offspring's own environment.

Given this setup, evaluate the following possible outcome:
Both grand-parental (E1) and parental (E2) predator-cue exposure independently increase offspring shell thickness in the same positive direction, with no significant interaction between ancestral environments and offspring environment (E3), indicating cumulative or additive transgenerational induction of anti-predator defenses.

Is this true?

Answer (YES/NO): NO